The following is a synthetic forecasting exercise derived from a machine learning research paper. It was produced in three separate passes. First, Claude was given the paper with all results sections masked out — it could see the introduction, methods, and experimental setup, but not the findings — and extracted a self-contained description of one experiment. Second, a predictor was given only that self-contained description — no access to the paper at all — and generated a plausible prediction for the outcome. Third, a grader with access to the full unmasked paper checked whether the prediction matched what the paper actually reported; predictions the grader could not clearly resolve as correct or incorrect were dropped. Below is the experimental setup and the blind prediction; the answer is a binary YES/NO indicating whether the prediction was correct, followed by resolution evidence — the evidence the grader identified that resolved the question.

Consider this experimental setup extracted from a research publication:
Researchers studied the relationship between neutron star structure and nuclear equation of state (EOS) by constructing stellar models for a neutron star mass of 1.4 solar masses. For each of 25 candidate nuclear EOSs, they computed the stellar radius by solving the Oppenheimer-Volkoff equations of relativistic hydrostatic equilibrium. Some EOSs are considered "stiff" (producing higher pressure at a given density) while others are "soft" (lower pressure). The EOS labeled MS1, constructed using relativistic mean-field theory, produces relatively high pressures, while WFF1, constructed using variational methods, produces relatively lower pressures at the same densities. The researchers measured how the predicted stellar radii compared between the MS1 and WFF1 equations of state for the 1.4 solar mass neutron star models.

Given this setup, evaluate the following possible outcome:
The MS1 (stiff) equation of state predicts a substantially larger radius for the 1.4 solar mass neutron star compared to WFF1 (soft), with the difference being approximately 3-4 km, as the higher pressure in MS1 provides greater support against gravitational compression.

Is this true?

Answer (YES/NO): NO